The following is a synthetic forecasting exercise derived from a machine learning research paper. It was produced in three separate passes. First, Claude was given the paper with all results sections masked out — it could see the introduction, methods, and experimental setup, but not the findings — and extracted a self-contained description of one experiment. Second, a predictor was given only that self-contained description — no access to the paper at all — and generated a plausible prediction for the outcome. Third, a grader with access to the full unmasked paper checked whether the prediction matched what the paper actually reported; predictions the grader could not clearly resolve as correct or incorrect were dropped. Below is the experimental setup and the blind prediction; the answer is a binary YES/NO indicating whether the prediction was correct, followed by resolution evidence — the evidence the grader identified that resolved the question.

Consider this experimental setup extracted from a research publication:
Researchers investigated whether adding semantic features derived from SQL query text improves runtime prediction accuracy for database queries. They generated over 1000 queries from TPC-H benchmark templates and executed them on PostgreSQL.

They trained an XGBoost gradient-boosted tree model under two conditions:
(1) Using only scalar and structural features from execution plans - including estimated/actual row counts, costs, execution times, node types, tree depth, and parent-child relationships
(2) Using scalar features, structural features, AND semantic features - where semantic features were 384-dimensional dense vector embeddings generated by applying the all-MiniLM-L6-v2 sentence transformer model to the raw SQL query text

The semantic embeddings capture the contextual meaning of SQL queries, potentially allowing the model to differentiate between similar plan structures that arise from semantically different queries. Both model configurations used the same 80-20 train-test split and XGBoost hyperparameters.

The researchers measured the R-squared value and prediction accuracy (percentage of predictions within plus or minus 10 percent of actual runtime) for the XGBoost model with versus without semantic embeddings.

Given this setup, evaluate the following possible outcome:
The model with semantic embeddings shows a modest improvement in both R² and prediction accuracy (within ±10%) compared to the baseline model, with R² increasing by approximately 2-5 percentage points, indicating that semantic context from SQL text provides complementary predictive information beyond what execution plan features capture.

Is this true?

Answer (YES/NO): NO